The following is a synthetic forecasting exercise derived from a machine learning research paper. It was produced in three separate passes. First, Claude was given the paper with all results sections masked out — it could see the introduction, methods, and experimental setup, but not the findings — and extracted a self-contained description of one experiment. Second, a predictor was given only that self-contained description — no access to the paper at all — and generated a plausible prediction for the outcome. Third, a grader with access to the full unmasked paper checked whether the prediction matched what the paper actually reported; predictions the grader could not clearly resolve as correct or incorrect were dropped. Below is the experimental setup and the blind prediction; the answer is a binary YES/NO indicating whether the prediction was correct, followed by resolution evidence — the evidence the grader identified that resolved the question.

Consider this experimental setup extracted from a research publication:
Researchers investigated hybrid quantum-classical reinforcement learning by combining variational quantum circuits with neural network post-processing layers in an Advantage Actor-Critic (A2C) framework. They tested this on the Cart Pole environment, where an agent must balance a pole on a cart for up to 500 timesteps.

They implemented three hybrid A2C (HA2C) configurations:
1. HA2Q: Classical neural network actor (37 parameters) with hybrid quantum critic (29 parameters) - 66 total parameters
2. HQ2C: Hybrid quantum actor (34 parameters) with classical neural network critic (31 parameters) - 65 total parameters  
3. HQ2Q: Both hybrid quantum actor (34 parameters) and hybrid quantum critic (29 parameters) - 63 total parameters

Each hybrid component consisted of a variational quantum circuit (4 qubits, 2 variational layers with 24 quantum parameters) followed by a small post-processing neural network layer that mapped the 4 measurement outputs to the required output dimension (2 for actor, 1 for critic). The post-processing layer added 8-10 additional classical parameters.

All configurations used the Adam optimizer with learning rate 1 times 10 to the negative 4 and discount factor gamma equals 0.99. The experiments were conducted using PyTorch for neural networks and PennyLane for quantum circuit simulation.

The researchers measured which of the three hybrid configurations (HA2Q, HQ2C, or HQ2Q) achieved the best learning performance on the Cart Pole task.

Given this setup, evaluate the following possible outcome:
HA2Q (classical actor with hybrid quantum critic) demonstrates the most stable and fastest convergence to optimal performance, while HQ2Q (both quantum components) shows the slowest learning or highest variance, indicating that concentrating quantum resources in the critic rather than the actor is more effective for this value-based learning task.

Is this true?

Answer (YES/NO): NO